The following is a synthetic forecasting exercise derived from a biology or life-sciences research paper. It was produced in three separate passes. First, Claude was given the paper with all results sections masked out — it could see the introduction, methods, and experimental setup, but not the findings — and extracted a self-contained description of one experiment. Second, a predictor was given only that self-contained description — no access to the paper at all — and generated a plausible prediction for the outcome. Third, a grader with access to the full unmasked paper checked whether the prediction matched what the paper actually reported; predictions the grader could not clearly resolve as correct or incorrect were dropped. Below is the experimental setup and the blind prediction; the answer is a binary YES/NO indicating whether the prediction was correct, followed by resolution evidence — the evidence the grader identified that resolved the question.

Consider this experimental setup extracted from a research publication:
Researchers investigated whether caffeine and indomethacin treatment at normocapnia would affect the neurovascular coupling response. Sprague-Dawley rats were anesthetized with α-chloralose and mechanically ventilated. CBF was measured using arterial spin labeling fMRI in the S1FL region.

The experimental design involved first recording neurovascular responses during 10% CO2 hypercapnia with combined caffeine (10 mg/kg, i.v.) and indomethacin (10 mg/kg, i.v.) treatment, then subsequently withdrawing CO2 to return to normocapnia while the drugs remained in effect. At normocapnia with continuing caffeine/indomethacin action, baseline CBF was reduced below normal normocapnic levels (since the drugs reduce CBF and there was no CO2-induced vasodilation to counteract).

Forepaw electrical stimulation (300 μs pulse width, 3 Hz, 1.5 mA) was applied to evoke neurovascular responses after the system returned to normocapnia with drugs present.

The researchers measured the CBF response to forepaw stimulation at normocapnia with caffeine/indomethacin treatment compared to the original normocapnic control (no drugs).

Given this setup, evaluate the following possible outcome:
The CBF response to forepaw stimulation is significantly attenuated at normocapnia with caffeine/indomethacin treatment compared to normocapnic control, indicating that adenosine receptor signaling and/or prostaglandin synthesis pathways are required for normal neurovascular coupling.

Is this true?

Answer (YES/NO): NO